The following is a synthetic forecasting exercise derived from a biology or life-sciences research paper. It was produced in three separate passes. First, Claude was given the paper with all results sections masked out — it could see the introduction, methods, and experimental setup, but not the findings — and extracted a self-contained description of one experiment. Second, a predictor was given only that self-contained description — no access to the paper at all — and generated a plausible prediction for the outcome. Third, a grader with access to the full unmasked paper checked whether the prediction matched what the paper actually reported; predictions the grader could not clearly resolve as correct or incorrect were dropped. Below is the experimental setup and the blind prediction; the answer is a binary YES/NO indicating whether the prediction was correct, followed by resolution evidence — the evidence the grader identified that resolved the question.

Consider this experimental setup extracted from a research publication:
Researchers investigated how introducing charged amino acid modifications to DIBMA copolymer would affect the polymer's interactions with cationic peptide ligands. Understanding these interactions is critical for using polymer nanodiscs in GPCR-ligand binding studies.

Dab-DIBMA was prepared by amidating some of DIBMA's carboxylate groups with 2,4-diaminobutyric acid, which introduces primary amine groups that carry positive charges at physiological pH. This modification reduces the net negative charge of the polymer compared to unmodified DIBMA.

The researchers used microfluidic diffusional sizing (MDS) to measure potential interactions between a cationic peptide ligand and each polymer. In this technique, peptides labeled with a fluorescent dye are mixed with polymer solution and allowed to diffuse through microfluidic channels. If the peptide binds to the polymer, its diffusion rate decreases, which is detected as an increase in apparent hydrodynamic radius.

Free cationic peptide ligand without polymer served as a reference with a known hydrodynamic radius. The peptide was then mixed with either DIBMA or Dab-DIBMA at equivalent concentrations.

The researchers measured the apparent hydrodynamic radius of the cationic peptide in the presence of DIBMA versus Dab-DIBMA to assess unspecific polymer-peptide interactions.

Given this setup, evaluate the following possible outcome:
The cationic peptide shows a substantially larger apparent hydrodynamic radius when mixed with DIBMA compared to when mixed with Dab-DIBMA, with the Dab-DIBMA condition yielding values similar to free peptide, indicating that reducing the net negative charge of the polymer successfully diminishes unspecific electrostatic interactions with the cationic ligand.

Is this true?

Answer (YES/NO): NO